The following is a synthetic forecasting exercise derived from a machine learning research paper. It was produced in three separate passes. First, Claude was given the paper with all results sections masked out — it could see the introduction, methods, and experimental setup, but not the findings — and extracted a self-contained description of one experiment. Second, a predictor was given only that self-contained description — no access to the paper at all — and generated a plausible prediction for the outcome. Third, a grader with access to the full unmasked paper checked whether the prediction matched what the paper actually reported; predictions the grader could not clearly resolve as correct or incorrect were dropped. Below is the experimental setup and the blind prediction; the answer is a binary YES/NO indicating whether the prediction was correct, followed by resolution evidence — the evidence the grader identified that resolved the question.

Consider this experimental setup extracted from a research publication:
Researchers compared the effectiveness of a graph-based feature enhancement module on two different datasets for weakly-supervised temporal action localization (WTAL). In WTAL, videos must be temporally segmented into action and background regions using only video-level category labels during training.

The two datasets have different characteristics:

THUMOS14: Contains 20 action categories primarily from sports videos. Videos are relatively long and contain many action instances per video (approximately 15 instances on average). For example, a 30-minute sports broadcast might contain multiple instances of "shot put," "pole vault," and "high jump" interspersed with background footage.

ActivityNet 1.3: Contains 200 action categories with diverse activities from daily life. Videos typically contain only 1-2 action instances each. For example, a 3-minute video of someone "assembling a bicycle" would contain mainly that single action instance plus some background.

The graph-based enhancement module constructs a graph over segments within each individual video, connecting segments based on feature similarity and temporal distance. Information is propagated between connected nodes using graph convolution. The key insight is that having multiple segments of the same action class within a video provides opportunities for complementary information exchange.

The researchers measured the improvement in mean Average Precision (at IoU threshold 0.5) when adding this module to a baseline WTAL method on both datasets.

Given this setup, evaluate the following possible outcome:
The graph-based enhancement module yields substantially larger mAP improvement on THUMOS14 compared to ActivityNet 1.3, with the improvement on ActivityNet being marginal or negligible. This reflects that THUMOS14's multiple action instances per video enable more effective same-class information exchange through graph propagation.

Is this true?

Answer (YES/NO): NO